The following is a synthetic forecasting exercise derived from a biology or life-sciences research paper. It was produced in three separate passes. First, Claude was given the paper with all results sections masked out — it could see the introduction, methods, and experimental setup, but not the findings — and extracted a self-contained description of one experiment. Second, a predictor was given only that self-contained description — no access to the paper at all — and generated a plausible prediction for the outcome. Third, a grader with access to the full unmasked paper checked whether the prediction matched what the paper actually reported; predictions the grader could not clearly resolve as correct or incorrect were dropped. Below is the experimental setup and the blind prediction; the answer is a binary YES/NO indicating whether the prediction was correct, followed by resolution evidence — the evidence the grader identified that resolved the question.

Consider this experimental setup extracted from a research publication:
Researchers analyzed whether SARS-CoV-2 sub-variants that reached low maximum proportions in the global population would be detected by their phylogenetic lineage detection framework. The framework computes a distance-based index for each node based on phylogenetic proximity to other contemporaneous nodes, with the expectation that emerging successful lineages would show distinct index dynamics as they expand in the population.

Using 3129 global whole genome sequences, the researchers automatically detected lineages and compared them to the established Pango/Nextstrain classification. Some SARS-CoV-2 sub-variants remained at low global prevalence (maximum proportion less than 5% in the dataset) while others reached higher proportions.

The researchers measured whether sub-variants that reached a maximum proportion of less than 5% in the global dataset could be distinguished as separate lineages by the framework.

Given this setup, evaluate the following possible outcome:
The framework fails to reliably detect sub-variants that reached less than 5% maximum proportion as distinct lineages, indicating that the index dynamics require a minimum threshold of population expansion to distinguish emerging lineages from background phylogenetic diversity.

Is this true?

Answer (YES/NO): YES